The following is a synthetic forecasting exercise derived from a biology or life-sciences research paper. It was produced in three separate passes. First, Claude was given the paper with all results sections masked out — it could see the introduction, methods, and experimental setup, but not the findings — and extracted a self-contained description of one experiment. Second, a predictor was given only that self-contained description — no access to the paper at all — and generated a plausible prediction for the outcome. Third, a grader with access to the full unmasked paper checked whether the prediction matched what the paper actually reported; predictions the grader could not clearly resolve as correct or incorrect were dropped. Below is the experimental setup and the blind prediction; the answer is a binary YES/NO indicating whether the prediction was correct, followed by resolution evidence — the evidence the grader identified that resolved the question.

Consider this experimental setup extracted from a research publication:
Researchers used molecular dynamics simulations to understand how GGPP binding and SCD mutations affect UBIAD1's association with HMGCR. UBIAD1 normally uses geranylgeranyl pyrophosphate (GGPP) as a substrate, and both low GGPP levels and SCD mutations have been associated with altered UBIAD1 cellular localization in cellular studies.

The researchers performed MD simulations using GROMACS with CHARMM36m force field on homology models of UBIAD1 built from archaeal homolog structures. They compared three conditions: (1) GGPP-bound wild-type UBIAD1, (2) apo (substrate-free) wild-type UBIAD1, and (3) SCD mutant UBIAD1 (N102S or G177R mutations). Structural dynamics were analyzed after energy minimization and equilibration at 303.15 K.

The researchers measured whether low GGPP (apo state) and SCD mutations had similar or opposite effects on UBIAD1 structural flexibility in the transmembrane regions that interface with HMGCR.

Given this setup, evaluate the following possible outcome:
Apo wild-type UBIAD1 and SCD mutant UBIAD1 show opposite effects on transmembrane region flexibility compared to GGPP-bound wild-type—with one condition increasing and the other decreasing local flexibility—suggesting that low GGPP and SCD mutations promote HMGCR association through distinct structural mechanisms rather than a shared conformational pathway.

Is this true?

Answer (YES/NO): NO